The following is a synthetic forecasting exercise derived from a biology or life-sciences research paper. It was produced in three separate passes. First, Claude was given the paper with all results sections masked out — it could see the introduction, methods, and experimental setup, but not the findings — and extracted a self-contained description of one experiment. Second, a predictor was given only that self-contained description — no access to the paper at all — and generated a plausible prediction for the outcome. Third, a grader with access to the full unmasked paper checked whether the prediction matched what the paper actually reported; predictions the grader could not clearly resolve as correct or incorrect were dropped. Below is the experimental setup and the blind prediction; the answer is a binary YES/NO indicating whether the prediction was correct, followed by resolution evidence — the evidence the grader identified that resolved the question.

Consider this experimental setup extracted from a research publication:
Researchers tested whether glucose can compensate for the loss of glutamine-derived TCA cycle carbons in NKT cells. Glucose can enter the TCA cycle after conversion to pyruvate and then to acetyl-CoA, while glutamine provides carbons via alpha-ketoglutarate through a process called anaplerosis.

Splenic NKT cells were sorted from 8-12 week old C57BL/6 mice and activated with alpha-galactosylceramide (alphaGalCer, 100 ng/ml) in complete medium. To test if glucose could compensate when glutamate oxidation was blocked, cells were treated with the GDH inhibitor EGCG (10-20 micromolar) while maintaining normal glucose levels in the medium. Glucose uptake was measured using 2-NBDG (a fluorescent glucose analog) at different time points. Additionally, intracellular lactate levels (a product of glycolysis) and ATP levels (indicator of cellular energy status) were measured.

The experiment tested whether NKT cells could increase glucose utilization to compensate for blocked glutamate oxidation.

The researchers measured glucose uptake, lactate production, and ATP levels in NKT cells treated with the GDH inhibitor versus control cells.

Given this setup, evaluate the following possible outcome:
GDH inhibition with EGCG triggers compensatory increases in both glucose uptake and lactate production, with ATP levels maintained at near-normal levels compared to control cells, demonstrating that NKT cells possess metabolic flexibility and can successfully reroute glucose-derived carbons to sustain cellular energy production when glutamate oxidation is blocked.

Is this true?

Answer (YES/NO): NO